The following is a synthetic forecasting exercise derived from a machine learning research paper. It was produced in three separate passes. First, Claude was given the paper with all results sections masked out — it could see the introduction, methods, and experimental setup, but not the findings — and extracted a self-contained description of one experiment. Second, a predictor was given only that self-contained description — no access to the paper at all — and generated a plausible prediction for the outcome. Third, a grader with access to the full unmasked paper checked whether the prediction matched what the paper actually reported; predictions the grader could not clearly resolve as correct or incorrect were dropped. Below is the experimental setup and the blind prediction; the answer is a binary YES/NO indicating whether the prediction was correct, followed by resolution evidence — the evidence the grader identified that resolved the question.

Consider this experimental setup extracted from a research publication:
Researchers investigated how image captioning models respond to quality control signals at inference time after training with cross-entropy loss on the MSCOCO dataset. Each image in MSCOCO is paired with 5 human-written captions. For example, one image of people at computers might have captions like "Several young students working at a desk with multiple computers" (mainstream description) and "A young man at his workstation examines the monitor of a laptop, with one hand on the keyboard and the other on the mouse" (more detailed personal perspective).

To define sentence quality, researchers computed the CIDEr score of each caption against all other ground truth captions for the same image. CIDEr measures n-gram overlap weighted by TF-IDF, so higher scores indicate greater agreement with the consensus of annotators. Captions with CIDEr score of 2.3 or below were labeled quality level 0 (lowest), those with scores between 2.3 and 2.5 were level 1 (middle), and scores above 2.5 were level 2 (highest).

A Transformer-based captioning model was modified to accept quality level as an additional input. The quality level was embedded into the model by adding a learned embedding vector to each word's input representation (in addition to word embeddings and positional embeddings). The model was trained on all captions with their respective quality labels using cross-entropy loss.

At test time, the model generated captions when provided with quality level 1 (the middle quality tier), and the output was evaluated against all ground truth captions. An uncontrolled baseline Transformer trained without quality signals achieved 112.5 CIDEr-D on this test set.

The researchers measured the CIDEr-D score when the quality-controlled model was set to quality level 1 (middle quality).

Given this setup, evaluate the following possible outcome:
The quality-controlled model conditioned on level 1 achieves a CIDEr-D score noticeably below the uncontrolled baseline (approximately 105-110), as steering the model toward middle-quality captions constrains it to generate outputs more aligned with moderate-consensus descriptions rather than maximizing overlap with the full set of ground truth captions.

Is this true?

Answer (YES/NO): YES